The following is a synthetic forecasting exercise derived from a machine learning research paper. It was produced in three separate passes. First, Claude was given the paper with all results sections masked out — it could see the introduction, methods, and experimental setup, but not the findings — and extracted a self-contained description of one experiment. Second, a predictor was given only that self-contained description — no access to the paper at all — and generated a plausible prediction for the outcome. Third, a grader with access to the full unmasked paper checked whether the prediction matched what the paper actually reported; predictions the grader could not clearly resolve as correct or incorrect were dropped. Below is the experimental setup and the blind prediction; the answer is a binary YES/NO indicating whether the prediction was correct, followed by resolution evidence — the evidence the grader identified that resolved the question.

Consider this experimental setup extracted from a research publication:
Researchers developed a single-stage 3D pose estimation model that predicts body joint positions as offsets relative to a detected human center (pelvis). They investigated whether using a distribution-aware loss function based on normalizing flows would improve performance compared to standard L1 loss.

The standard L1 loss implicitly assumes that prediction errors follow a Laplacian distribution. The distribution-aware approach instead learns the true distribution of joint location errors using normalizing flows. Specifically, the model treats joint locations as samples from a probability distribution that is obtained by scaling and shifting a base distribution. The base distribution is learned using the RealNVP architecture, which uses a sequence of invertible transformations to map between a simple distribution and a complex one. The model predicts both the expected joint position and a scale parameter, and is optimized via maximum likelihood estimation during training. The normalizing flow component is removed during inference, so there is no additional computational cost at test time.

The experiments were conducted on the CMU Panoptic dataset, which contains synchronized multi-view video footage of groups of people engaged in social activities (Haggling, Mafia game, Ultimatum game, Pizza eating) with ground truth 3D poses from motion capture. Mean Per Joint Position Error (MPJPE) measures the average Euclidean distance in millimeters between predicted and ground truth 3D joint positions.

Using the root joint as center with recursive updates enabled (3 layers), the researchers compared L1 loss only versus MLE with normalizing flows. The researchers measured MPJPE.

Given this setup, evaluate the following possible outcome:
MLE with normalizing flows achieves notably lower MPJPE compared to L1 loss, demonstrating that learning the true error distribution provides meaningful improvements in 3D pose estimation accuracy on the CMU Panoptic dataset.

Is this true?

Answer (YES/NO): YES